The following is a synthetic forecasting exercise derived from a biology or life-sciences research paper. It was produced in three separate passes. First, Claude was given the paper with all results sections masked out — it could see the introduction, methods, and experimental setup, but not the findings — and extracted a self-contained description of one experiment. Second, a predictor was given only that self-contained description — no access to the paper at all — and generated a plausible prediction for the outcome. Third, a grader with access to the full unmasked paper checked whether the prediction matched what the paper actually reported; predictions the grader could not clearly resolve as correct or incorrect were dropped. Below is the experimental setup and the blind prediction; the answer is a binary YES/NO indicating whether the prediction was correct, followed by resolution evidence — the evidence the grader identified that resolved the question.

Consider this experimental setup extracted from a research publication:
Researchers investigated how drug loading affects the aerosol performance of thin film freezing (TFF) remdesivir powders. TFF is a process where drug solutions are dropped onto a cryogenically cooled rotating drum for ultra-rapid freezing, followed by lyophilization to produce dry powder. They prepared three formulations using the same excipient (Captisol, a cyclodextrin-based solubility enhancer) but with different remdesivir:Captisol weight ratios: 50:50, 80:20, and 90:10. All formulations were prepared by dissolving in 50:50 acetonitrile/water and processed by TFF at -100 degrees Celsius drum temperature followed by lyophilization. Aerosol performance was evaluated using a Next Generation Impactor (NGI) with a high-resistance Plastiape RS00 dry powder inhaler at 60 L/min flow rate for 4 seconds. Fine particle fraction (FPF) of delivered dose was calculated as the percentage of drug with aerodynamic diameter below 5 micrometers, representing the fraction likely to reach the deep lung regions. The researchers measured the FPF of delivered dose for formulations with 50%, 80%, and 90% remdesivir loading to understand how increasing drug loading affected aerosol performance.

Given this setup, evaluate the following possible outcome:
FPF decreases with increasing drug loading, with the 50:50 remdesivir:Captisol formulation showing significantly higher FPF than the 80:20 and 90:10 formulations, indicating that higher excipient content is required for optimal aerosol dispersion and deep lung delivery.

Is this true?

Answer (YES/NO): NO